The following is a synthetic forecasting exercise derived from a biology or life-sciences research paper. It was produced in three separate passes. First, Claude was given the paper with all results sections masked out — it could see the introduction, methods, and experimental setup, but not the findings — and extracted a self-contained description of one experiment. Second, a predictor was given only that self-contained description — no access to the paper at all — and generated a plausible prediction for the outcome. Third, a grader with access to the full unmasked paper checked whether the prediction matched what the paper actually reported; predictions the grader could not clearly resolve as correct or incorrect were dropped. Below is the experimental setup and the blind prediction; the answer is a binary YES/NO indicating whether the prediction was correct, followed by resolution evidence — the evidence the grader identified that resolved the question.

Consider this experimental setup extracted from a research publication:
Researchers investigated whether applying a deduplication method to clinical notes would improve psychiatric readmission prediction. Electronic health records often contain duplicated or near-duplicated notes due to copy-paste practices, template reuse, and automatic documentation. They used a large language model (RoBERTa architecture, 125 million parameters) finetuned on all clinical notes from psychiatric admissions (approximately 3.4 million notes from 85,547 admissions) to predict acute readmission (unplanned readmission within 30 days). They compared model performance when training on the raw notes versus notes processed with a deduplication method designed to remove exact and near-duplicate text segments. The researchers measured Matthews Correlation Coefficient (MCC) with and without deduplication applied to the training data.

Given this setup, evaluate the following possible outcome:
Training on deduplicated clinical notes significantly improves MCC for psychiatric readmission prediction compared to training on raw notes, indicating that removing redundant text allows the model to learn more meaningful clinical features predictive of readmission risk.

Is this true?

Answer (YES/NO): NO